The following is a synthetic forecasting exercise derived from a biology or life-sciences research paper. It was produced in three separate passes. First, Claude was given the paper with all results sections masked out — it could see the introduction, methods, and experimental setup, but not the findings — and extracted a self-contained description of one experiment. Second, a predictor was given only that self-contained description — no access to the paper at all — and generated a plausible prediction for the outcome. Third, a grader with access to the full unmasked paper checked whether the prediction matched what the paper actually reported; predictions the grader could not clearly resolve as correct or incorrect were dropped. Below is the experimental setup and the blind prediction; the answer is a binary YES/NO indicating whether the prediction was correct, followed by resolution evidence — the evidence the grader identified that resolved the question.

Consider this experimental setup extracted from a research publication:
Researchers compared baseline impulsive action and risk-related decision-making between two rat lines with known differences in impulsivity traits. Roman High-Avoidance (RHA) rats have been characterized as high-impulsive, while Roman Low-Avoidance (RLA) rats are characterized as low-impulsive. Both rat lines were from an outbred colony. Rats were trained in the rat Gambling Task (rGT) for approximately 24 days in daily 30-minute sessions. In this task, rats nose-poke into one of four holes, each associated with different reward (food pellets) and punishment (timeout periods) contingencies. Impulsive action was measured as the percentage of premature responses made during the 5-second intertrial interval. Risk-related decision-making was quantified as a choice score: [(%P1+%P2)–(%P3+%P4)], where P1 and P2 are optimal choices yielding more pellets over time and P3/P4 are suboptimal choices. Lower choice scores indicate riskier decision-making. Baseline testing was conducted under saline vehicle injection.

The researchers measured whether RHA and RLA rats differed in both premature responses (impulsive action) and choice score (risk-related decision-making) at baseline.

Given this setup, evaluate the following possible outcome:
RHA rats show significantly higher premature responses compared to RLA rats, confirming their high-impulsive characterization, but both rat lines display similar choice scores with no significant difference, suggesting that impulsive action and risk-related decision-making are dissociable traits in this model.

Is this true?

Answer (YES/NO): NO